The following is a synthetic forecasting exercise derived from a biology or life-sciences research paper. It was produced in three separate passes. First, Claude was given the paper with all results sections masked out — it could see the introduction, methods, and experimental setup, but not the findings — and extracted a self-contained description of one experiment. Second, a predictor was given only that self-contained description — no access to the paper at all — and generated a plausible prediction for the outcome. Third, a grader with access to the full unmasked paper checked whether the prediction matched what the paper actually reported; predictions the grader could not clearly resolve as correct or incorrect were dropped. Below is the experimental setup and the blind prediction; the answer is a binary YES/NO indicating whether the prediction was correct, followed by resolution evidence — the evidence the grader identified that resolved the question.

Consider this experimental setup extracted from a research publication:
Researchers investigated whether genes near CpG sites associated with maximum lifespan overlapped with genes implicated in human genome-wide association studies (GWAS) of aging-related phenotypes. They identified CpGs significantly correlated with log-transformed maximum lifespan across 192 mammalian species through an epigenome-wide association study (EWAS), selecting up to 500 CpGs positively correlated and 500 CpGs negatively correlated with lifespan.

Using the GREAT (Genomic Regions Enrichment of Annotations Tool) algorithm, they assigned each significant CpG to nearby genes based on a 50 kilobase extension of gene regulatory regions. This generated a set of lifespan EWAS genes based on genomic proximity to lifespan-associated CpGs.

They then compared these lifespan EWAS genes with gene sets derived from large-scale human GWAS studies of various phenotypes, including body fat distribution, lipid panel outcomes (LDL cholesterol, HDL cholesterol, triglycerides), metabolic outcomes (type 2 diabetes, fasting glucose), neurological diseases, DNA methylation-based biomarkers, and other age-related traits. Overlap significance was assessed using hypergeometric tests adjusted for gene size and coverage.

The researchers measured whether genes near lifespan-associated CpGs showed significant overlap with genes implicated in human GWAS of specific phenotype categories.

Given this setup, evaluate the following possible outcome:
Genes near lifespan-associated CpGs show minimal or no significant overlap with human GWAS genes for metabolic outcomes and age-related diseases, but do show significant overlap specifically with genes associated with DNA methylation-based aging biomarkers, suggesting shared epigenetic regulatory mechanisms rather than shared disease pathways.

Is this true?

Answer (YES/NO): NO